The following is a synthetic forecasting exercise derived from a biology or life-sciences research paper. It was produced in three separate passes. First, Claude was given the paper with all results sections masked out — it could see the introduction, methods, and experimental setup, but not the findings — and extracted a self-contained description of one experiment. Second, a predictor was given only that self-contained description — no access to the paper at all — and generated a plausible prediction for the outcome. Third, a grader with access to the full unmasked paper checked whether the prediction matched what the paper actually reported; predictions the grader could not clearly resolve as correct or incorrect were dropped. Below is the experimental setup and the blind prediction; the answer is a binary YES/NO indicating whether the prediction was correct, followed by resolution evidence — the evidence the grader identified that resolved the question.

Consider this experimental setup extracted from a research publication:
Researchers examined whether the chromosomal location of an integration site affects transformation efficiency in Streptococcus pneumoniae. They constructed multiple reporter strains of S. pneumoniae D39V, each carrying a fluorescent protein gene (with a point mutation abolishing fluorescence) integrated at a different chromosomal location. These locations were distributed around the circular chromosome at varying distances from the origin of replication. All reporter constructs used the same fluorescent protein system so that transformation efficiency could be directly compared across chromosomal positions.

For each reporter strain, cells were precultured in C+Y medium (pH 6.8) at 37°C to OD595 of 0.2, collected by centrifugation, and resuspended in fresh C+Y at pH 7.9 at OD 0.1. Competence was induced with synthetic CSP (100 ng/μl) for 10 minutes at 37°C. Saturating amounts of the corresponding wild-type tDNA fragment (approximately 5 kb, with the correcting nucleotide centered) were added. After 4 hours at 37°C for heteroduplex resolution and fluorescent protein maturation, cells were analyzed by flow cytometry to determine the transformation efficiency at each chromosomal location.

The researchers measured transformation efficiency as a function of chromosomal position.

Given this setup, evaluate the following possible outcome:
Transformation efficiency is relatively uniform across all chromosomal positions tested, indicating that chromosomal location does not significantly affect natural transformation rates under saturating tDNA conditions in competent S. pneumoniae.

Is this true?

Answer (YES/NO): YES